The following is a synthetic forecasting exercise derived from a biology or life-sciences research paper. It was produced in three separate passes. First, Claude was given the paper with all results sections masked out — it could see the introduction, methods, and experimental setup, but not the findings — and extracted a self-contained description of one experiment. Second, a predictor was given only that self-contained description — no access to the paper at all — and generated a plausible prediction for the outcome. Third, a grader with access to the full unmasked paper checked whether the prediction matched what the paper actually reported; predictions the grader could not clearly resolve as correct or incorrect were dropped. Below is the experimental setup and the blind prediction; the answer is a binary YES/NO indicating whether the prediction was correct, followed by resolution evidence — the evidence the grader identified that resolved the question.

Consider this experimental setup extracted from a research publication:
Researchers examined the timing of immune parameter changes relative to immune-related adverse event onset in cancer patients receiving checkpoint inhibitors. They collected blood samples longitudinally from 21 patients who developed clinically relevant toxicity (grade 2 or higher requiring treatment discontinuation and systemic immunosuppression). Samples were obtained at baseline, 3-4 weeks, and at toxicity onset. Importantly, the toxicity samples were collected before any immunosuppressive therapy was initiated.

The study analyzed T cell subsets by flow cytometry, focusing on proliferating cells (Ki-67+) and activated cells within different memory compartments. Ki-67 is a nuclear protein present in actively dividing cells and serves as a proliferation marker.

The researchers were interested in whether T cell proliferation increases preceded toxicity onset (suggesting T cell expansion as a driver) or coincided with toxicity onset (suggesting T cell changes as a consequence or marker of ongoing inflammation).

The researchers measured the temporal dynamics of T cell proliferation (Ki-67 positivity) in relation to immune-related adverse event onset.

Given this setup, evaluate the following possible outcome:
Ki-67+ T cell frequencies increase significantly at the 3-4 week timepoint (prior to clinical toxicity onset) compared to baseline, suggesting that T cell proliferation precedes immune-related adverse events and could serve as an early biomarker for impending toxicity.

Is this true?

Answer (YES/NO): YES